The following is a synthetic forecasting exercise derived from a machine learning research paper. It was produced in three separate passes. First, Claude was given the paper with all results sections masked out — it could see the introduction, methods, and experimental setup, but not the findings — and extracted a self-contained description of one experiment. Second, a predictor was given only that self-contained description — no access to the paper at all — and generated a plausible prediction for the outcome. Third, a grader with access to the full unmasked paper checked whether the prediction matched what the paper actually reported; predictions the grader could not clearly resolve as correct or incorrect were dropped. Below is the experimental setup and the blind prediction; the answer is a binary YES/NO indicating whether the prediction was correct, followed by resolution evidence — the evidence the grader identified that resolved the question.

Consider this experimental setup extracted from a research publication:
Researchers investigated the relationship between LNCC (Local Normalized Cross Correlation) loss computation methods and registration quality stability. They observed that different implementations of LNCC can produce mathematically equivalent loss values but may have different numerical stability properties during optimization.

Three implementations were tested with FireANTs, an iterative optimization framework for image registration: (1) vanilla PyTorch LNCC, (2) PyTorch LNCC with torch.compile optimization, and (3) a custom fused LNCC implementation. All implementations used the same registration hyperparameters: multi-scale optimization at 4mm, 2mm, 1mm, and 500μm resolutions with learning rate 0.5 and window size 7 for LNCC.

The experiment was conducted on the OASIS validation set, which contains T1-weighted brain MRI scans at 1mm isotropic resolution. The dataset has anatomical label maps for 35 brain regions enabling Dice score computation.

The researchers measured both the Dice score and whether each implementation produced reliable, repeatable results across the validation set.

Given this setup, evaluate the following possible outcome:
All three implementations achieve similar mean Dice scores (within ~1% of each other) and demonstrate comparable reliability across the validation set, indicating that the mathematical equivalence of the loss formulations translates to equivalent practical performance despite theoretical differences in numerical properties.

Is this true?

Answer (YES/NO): NO